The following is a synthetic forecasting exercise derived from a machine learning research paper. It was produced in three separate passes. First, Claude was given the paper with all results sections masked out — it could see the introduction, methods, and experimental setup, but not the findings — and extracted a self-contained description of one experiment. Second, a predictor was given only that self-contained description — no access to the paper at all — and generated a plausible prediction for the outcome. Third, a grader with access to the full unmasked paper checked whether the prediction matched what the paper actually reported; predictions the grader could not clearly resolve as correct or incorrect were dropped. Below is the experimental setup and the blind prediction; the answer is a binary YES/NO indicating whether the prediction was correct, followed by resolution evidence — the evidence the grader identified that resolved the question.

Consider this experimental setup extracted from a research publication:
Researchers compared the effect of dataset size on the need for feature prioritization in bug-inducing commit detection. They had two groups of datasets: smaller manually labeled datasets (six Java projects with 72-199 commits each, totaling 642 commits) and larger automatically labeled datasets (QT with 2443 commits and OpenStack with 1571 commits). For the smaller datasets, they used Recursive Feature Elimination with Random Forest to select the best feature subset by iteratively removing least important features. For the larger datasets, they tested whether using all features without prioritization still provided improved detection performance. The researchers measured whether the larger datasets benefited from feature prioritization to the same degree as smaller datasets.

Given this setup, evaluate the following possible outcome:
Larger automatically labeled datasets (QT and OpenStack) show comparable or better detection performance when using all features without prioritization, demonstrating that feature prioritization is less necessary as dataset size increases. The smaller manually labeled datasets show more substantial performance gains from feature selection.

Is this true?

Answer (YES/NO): YES